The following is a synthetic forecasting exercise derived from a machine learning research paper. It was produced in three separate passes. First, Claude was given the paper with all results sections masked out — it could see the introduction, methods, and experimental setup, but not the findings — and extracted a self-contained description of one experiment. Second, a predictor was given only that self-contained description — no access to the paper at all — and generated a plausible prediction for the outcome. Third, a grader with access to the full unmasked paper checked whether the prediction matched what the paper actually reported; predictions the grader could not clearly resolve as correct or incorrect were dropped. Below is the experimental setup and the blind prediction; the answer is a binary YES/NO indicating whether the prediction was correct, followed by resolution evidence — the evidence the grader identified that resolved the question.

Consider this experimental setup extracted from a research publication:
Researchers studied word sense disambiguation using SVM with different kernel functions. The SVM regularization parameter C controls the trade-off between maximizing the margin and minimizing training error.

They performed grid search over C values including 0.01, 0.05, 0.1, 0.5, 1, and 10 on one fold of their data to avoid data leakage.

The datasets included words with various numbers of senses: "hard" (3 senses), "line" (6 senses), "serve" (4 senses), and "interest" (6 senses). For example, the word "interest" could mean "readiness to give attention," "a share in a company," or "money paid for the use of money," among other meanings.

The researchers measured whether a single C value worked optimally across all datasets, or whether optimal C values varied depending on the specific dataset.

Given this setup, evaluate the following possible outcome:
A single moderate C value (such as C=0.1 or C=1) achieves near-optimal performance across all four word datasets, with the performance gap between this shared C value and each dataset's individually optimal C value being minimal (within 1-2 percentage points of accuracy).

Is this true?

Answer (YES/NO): NO